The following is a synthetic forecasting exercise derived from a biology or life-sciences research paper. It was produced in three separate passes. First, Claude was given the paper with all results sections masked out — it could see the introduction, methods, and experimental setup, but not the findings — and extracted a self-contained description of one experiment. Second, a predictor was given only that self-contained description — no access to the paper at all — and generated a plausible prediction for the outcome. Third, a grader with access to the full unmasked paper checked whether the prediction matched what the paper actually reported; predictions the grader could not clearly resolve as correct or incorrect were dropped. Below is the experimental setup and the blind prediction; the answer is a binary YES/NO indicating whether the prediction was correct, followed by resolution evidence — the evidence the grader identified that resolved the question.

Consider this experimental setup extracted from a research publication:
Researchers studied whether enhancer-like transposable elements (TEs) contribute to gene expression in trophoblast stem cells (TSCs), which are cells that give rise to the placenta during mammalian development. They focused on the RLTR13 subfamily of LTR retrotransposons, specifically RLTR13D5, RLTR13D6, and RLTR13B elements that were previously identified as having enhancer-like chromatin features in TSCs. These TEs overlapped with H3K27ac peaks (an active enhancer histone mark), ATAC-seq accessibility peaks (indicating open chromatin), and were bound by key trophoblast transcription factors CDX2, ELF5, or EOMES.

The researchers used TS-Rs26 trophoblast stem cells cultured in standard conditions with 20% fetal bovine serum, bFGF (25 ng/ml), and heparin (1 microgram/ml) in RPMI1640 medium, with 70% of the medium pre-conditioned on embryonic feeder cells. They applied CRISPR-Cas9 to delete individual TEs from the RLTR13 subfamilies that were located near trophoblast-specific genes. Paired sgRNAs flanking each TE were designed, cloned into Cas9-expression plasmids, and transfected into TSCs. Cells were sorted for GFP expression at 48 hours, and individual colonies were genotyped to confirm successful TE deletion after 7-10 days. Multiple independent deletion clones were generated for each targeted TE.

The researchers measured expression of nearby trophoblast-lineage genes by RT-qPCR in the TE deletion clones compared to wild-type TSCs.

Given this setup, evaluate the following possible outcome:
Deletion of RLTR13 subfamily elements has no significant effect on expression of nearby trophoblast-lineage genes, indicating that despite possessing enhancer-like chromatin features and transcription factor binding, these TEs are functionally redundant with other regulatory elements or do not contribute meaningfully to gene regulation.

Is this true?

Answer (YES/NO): NO